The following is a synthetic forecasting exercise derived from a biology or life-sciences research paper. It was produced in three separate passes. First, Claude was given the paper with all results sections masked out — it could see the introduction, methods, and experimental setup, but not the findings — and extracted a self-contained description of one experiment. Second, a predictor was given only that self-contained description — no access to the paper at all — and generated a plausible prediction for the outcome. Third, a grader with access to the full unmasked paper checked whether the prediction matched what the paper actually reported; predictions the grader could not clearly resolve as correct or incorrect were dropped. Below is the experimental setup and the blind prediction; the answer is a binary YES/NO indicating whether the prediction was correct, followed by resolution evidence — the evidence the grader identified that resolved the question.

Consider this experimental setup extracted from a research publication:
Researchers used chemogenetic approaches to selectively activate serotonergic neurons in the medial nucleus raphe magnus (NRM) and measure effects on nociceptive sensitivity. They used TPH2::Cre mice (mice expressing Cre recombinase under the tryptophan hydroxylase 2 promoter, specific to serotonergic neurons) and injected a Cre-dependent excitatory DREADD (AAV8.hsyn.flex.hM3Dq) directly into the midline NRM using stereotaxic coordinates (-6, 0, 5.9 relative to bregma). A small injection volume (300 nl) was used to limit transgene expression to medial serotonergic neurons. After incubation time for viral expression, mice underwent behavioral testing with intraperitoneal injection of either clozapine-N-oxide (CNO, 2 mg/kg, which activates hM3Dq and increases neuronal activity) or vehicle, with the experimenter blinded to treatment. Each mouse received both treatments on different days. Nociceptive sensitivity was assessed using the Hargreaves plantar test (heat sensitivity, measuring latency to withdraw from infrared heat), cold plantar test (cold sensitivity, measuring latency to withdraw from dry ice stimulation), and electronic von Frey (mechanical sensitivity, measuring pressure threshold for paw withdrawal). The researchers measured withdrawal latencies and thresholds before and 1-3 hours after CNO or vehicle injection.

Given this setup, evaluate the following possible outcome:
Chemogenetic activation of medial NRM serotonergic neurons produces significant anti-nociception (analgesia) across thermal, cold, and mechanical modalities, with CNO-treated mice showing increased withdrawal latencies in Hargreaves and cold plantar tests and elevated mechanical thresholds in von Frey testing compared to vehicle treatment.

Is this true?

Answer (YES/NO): NO